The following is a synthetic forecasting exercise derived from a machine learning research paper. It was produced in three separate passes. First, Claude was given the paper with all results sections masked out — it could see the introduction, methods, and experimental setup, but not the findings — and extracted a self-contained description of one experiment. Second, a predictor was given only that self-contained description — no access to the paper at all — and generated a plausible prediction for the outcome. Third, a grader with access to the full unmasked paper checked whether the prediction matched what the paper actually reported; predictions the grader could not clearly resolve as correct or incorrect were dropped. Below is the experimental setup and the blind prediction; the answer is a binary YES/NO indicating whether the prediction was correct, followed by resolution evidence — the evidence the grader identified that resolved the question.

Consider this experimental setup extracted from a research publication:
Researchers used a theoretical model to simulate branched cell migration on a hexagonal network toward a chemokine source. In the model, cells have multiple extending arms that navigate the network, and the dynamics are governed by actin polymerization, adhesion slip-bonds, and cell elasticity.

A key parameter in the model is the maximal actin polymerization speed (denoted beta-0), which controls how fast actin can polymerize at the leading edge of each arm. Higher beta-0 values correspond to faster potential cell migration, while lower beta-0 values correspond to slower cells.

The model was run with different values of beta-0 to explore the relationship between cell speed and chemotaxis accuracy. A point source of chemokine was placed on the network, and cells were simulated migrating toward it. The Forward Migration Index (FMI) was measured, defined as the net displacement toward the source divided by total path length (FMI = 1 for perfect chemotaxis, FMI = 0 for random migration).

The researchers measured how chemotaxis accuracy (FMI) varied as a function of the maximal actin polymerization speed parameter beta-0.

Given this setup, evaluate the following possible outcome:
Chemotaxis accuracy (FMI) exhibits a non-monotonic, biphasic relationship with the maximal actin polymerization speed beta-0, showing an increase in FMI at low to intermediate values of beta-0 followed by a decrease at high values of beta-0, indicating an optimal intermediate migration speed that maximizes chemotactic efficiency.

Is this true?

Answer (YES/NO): NO